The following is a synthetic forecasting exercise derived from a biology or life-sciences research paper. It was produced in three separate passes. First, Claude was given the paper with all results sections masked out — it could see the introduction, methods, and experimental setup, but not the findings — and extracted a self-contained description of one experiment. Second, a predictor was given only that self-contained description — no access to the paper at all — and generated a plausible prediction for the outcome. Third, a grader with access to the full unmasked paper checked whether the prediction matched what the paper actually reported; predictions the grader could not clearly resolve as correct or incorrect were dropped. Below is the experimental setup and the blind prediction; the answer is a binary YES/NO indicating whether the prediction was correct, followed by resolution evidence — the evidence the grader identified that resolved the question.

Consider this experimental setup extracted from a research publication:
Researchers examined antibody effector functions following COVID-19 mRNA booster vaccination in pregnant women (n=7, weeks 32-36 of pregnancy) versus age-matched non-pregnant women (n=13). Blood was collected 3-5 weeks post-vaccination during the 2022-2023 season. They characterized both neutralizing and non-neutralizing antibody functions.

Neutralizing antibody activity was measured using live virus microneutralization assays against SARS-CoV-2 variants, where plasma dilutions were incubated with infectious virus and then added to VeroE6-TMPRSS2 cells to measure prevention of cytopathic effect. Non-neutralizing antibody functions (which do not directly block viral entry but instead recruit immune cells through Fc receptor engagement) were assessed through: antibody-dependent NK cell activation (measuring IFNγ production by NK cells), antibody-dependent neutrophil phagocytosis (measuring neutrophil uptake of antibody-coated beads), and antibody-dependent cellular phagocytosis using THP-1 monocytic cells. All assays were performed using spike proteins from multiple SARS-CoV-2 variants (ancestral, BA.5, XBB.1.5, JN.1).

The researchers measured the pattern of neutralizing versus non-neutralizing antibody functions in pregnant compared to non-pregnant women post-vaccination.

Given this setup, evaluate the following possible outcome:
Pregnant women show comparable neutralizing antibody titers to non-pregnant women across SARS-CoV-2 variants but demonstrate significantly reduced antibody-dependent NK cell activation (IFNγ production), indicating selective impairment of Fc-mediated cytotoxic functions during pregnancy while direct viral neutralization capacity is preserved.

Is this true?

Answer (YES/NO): NO